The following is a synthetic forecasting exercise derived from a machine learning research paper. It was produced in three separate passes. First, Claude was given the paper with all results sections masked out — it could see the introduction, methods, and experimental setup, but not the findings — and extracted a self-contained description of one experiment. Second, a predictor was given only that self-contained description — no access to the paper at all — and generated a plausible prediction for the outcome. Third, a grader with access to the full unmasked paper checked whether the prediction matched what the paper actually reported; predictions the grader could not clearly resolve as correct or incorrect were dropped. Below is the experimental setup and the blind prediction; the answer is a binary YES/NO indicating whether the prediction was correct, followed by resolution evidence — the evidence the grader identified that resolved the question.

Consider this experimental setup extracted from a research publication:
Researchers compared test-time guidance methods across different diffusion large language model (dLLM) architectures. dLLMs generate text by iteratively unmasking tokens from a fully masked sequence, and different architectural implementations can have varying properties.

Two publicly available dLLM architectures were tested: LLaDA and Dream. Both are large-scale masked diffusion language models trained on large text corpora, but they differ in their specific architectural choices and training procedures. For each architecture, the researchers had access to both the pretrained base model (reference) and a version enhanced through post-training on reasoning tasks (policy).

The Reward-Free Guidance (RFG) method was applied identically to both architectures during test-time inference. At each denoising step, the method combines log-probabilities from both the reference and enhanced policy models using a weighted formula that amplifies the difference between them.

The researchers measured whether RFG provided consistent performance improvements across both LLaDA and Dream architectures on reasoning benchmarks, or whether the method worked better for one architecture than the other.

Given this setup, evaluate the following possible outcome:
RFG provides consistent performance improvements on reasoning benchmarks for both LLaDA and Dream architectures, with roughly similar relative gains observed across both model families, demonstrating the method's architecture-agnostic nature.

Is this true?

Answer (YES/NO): YES